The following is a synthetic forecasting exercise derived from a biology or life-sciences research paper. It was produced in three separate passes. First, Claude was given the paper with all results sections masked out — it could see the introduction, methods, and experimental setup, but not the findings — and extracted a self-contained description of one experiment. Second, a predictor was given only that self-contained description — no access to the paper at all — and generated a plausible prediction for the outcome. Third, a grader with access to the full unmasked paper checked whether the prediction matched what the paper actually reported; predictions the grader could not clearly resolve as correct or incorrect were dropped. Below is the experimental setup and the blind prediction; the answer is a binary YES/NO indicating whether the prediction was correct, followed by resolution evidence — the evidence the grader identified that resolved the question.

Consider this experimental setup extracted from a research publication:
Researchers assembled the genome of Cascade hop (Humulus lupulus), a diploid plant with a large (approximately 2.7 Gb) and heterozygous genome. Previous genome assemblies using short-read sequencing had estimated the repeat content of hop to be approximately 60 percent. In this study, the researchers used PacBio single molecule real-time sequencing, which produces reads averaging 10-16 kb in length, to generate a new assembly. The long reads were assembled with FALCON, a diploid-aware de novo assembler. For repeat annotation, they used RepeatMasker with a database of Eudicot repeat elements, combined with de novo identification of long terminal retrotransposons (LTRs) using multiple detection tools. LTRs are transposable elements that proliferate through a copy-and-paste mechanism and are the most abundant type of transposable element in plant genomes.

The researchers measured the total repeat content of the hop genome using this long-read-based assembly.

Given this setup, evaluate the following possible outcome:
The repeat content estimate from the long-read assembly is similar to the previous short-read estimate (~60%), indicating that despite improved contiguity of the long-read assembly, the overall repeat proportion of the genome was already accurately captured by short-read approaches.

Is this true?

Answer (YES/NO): NO